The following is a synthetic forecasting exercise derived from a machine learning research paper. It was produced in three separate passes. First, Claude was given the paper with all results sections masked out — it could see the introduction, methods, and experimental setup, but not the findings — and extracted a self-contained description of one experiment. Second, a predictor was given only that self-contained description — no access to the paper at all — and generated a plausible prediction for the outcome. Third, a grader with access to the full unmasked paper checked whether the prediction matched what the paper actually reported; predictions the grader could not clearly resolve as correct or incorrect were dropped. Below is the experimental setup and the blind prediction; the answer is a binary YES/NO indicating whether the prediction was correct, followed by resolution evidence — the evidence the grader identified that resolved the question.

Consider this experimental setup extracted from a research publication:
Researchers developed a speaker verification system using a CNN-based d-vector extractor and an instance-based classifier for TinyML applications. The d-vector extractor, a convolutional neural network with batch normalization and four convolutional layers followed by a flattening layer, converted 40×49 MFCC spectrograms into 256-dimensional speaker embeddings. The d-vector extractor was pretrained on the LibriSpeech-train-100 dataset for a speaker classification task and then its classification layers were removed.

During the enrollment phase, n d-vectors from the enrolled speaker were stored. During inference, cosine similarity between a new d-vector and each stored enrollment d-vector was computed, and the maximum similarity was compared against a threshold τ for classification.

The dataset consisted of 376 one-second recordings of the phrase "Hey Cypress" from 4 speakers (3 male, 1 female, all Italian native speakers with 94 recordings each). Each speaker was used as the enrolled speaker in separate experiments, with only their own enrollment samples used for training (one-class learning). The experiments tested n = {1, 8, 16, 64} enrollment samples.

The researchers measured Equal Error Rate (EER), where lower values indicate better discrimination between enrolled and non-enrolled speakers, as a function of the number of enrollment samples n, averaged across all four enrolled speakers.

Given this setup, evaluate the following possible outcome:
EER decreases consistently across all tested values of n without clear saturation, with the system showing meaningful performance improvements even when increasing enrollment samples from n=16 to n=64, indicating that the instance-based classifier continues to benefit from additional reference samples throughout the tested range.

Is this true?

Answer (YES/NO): NO